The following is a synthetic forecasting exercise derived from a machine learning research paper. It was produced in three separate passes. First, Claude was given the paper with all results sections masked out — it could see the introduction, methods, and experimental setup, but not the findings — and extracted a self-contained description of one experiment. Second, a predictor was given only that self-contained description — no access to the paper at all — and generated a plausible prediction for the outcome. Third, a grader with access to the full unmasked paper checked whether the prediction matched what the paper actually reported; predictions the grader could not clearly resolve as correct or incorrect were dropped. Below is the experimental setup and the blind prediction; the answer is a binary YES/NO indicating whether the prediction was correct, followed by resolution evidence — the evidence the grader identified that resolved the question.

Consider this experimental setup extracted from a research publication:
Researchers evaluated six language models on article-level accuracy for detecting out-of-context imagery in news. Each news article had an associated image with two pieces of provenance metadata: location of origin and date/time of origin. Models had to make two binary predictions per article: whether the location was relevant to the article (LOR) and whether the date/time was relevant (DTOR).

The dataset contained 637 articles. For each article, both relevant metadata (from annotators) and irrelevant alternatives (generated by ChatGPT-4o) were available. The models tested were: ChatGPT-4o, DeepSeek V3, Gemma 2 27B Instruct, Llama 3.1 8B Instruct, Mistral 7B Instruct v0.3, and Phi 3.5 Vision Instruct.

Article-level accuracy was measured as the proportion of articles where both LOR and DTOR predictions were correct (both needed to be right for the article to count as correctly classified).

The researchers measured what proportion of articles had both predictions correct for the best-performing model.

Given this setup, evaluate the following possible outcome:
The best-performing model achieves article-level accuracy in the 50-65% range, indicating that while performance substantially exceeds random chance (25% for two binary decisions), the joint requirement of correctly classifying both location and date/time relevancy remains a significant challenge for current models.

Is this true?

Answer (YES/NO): NO